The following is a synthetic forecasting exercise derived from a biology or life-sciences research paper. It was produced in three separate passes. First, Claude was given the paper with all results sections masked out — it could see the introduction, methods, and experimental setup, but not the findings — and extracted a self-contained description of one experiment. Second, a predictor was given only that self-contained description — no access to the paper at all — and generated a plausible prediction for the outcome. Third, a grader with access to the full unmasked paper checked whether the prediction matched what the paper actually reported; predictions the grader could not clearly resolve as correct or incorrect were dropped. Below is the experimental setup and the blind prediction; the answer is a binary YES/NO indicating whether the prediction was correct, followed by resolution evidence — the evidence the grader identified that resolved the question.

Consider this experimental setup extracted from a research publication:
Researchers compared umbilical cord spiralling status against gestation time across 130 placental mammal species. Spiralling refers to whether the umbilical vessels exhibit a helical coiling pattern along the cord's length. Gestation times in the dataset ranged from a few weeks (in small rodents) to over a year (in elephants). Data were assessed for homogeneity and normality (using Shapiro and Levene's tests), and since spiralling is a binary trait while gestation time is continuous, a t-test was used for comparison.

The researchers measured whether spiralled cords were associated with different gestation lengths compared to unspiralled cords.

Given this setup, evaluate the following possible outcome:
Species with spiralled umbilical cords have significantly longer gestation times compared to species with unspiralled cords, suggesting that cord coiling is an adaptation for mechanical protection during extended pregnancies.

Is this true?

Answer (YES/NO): NO